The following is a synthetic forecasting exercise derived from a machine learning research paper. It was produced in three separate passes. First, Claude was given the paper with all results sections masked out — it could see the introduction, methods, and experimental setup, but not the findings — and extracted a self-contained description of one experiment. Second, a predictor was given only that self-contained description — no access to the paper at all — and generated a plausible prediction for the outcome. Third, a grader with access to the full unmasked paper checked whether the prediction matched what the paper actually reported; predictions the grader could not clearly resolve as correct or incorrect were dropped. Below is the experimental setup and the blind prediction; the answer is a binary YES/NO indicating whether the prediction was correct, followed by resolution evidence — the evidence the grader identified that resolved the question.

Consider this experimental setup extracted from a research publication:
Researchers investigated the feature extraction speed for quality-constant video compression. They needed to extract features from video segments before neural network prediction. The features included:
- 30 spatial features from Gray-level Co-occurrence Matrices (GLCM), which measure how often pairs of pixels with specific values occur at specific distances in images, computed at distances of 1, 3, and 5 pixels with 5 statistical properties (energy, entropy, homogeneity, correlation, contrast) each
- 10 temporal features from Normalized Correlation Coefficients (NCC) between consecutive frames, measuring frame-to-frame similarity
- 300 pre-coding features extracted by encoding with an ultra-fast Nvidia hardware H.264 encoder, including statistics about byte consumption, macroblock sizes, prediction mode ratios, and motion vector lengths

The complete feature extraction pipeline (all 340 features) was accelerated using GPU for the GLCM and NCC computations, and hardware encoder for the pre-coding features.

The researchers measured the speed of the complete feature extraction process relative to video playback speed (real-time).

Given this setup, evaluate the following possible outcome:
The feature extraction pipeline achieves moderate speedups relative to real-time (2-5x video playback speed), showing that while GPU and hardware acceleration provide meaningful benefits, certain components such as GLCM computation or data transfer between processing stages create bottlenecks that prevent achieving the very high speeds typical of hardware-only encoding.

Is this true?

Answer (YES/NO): NO